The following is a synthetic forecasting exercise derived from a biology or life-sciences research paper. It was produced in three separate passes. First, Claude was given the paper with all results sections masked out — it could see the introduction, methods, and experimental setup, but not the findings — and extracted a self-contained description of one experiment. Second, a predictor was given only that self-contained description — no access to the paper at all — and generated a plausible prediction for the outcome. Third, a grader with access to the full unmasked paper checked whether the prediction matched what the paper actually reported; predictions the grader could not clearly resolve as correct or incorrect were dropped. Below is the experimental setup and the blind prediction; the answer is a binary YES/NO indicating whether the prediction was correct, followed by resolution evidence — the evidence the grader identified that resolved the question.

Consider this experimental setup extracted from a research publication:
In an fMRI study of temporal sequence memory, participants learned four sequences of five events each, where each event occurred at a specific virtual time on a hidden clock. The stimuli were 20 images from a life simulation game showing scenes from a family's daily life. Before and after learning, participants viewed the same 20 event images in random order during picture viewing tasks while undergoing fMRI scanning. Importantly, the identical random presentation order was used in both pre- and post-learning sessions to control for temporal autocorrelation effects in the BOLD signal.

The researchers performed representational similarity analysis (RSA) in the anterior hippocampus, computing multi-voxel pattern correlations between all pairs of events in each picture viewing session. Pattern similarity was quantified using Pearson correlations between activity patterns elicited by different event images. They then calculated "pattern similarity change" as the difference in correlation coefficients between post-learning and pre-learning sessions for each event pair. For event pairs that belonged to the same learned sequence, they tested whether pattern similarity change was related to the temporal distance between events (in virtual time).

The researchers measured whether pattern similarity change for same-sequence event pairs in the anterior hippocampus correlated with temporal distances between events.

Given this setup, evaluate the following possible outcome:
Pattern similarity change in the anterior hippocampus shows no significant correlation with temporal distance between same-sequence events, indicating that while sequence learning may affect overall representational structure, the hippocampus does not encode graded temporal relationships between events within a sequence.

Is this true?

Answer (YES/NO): NO